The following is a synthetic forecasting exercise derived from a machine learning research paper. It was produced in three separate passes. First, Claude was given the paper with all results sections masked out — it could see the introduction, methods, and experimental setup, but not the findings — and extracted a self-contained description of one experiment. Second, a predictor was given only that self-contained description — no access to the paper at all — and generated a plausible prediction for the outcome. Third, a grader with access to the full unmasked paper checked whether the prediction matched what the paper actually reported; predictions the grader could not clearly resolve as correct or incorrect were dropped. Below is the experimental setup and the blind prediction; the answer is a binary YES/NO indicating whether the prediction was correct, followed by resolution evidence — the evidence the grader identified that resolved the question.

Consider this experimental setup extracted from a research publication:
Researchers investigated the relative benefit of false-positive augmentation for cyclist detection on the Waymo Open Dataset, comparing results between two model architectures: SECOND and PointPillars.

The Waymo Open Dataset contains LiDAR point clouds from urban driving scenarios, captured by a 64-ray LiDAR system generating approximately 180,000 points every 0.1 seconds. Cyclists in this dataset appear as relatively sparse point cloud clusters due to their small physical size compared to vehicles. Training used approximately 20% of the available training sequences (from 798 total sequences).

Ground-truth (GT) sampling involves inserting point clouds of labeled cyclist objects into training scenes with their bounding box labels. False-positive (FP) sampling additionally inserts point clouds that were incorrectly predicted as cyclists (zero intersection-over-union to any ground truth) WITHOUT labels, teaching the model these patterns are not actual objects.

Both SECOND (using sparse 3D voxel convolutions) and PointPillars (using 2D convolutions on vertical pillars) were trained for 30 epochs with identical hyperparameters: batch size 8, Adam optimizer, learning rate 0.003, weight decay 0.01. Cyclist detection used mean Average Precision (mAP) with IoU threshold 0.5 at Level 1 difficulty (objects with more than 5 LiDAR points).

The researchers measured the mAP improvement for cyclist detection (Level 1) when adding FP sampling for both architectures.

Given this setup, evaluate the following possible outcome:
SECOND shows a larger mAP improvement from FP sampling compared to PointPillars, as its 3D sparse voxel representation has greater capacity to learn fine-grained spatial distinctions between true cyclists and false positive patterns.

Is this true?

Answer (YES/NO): NO